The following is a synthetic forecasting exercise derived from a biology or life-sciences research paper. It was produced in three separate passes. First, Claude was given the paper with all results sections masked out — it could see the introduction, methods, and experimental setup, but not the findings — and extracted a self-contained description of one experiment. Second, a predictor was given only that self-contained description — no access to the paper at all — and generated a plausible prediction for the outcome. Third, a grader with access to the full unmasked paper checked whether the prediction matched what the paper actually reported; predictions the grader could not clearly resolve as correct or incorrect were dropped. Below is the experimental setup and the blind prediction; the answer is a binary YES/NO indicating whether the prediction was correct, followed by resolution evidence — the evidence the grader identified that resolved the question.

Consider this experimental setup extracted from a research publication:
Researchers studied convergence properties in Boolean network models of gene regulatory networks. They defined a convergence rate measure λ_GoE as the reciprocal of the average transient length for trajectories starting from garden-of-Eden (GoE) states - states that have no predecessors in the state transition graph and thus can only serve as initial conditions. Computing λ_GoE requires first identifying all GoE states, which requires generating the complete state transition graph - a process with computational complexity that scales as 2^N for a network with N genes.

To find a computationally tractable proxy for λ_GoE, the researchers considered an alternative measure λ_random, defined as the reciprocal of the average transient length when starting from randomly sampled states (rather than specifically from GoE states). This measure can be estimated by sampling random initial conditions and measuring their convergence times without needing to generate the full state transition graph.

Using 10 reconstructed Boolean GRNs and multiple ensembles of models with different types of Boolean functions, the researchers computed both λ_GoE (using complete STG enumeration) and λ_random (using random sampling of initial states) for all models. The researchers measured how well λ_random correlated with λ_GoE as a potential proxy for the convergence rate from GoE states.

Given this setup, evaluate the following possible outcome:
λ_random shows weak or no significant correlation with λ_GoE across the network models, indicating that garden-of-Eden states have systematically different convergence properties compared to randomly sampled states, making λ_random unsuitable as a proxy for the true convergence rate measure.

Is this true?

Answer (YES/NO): NO